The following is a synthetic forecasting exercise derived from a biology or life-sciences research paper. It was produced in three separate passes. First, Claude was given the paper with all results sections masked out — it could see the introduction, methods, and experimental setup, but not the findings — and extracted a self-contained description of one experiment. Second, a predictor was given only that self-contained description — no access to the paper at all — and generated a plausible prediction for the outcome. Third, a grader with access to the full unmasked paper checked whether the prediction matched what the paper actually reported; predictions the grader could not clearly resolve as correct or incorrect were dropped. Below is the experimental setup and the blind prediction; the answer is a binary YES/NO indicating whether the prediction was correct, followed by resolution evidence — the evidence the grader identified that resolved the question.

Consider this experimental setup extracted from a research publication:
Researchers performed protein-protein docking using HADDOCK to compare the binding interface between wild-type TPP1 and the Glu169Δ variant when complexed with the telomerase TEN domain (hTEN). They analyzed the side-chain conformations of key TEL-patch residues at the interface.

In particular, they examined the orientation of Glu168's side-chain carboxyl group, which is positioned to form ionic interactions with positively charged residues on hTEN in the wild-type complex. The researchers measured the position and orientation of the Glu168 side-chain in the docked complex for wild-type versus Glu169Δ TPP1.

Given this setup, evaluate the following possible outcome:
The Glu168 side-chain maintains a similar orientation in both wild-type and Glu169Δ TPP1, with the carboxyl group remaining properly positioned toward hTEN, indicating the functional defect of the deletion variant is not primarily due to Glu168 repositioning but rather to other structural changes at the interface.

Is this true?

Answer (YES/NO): NO